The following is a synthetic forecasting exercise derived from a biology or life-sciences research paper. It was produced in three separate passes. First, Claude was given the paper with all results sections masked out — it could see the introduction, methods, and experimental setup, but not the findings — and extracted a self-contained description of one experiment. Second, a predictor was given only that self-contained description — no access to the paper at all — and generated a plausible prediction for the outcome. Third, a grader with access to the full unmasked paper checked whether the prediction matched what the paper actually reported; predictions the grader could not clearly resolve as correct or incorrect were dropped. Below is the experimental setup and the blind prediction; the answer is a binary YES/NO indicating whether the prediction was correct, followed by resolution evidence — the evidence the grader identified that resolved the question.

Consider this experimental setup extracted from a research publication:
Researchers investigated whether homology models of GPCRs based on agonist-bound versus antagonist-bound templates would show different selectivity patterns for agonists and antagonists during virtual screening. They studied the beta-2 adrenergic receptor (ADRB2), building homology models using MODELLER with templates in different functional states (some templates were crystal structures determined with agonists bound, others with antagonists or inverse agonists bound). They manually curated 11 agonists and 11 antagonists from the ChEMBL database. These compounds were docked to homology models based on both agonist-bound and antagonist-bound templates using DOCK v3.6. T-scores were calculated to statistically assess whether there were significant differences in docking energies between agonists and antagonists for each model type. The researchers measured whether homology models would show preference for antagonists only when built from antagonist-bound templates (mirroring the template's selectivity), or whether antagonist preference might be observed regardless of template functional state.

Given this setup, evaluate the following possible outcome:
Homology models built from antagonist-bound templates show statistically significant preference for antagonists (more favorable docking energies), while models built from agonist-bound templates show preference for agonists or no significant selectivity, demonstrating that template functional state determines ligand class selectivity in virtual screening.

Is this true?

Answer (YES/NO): NO